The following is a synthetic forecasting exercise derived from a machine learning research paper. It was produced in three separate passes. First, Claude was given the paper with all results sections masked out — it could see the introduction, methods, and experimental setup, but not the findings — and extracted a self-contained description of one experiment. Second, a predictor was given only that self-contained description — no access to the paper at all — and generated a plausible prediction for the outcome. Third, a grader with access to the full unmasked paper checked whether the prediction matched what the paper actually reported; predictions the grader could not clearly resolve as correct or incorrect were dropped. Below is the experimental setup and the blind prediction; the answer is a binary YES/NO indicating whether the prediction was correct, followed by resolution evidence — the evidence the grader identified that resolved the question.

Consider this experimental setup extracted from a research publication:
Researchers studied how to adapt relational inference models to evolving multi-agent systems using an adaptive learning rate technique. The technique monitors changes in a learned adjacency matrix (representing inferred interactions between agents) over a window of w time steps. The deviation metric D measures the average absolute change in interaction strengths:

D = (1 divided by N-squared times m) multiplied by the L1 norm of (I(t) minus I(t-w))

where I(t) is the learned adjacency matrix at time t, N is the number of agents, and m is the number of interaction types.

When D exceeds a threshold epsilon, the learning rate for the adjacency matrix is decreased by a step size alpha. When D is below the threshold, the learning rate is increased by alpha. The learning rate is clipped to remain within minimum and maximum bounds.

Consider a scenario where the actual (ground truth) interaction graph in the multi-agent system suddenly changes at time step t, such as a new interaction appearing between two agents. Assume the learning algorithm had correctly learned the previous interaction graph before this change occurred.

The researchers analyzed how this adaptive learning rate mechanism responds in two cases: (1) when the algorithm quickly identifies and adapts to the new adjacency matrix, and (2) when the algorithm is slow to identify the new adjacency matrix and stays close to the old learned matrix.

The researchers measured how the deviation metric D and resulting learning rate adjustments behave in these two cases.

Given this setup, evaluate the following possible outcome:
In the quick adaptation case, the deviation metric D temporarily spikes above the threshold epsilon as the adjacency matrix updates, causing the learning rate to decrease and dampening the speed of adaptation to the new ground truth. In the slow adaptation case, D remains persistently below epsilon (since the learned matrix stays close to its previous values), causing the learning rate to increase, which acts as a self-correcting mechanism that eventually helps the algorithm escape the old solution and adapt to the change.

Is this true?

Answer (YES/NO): NO